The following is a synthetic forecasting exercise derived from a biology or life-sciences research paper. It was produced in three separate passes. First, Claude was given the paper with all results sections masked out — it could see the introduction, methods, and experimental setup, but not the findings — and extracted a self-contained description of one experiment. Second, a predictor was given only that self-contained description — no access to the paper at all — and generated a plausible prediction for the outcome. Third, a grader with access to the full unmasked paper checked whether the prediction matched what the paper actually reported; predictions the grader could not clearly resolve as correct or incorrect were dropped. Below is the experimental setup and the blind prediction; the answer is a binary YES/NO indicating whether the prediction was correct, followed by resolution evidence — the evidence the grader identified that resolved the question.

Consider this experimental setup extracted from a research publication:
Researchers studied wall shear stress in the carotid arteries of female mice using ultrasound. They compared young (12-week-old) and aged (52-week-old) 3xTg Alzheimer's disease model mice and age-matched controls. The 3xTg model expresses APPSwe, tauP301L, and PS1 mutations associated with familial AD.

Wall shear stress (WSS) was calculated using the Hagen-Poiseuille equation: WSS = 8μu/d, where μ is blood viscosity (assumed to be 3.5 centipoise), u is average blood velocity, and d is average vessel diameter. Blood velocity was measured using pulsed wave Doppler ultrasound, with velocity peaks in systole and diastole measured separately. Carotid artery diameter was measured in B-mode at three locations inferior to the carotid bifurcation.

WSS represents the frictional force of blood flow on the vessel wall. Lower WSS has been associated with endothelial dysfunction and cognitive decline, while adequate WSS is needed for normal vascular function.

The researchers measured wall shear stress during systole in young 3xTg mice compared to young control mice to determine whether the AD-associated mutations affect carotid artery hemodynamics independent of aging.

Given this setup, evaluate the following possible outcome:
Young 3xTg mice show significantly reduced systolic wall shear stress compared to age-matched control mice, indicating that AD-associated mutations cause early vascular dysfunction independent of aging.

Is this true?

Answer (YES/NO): NO